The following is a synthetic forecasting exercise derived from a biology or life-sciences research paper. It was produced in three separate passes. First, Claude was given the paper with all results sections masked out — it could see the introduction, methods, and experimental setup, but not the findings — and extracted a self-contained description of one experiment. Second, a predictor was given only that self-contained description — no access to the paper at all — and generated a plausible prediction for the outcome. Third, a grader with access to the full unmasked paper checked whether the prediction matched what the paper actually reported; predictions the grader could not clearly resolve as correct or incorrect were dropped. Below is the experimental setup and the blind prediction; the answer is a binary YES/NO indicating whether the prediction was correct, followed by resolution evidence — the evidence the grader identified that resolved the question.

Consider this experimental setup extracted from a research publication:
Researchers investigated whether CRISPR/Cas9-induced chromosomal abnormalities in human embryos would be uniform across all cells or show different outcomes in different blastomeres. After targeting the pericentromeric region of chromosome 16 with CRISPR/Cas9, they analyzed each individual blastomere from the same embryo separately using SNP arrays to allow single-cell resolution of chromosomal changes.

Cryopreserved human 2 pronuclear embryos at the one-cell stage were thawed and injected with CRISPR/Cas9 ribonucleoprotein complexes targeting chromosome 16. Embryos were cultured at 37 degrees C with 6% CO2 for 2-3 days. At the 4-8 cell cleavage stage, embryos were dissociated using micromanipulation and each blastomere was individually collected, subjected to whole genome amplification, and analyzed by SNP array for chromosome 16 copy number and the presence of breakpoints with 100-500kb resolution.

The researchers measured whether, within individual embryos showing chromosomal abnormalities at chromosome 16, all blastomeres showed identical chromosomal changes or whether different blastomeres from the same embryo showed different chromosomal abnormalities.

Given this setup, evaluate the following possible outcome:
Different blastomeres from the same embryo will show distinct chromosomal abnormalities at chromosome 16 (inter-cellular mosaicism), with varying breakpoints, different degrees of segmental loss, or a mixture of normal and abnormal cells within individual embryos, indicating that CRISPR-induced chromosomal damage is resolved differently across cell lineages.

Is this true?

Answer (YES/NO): YES